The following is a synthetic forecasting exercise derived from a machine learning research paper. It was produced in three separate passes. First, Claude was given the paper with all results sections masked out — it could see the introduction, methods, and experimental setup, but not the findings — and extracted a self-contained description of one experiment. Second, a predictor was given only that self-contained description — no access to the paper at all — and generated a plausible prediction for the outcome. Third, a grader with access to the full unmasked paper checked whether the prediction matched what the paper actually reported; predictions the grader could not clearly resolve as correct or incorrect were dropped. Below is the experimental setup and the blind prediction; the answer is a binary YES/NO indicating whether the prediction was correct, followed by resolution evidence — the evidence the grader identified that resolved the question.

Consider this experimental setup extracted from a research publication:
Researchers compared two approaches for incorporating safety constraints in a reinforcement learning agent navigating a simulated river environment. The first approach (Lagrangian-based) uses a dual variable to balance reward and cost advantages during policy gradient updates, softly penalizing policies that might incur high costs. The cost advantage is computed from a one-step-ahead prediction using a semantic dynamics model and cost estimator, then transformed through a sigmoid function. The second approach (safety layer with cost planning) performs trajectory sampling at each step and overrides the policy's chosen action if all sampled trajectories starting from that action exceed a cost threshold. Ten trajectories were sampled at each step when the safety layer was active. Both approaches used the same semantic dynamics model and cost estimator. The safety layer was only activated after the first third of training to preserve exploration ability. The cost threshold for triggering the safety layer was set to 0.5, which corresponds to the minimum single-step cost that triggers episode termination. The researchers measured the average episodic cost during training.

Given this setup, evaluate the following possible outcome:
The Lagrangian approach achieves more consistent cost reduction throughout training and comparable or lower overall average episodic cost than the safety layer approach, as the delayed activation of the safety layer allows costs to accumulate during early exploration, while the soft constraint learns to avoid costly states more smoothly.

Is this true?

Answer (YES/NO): NO